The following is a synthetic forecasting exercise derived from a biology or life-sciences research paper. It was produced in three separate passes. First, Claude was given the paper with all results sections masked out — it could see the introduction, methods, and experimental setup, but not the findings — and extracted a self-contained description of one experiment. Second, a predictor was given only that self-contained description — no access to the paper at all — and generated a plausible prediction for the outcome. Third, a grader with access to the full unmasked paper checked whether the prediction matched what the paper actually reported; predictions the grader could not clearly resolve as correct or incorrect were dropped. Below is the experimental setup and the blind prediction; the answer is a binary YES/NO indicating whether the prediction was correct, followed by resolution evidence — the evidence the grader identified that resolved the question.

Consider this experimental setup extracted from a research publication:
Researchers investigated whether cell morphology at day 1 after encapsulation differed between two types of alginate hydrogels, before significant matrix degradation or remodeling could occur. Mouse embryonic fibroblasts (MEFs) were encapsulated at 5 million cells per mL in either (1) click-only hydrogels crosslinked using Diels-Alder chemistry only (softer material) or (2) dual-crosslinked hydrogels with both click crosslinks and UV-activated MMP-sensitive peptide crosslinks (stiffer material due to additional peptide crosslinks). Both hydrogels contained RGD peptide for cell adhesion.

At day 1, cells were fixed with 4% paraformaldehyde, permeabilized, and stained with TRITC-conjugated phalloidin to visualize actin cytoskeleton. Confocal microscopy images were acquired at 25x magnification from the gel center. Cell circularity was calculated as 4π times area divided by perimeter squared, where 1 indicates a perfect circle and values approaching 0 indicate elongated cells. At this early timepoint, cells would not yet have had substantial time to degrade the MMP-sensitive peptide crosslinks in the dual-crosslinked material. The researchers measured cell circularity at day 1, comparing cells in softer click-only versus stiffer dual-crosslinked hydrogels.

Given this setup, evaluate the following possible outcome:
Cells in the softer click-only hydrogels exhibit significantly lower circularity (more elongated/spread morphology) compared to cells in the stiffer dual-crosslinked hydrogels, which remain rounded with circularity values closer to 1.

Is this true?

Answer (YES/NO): NO